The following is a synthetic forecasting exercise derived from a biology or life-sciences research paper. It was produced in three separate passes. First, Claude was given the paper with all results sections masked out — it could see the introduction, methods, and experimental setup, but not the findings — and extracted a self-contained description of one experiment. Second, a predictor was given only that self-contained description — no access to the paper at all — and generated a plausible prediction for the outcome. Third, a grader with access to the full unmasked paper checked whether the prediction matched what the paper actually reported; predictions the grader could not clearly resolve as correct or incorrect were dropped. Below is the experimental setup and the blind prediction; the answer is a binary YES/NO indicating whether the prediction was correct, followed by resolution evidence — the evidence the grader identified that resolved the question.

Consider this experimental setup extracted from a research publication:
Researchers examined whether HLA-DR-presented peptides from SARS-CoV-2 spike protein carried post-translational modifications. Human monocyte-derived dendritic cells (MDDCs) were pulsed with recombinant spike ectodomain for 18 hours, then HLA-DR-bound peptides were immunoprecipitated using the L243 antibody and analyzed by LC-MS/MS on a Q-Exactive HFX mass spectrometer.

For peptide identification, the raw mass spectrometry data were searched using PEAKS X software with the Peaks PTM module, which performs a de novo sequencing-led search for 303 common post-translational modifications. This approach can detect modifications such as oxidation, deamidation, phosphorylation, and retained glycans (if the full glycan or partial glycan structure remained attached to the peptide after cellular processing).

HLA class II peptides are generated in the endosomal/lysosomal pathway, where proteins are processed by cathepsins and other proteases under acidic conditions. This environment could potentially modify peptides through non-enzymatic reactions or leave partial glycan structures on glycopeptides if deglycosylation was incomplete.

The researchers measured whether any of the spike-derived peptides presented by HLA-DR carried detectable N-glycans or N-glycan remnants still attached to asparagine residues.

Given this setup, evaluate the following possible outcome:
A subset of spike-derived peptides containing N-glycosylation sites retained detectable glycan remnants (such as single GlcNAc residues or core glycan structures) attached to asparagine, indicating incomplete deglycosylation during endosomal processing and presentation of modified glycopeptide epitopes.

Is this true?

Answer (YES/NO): YES